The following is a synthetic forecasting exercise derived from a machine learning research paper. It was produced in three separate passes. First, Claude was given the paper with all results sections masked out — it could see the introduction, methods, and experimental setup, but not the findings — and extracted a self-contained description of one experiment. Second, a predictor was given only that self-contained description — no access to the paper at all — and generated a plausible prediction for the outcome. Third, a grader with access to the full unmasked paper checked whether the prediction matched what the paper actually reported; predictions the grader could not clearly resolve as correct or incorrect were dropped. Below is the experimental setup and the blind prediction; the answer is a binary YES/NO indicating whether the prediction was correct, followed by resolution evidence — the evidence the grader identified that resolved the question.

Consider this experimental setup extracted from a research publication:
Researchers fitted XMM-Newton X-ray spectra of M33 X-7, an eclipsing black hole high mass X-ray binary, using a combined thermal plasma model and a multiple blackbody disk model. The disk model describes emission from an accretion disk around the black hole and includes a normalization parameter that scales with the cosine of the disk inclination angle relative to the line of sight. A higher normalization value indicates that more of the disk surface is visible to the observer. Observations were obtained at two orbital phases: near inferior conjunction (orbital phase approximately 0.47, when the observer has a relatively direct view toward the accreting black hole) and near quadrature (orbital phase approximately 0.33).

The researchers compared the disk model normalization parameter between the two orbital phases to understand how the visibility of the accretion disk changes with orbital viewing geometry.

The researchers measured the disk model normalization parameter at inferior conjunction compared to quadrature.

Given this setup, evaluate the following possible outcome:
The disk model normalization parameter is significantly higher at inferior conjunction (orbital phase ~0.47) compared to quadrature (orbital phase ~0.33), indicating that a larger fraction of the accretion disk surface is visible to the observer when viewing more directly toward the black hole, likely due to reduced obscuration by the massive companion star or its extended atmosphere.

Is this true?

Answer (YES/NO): YES